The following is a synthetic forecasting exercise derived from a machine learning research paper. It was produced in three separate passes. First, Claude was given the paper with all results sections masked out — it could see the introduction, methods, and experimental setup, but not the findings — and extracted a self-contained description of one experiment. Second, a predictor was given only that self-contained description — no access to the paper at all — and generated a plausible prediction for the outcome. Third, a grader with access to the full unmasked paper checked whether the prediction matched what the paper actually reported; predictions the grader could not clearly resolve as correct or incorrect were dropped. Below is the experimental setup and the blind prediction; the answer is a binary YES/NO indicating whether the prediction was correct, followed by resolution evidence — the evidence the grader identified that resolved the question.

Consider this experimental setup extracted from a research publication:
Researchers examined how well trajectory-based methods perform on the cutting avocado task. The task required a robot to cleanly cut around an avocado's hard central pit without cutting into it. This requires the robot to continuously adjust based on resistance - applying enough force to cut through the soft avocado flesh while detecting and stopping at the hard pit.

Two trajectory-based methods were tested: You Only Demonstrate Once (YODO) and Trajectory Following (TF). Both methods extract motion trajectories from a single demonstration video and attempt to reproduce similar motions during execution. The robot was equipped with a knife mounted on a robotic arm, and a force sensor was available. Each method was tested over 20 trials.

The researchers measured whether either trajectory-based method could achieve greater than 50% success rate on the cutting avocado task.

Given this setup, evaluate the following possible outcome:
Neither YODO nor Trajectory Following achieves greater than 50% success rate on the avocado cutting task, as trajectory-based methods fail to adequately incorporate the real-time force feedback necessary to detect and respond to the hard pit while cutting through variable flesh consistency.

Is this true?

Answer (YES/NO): YES